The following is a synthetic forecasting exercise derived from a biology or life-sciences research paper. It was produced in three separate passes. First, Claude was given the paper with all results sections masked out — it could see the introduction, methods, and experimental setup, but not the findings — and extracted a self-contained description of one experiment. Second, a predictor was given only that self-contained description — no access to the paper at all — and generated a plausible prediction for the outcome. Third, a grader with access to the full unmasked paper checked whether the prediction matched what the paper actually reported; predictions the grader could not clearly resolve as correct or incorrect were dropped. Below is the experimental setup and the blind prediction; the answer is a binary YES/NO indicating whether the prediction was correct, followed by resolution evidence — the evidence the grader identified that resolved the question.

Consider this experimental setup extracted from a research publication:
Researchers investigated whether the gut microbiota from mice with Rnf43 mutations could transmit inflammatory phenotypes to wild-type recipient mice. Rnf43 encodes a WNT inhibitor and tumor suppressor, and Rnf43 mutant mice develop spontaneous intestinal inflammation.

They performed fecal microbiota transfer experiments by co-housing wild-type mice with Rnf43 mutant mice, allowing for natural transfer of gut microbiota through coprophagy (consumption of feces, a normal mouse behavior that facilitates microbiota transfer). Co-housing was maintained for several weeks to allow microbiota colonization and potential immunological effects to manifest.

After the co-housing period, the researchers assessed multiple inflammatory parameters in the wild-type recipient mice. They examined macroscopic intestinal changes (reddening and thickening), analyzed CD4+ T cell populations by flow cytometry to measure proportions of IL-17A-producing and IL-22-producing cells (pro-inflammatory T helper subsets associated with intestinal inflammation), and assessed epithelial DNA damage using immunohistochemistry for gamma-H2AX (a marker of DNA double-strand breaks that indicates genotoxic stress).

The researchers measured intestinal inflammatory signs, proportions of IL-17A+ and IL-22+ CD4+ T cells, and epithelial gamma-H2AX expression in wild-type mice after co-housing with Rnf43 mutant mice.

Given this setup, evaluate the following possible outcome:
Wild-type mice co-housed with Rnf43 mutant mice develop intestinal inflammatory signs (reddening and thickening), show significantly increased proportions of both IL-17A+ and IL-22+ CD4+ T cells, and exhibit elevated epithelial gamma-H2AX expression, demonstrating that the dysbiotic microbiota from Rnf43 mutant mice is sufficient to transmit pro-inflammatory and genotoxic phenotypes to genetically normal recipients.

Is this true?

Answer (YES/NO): YES